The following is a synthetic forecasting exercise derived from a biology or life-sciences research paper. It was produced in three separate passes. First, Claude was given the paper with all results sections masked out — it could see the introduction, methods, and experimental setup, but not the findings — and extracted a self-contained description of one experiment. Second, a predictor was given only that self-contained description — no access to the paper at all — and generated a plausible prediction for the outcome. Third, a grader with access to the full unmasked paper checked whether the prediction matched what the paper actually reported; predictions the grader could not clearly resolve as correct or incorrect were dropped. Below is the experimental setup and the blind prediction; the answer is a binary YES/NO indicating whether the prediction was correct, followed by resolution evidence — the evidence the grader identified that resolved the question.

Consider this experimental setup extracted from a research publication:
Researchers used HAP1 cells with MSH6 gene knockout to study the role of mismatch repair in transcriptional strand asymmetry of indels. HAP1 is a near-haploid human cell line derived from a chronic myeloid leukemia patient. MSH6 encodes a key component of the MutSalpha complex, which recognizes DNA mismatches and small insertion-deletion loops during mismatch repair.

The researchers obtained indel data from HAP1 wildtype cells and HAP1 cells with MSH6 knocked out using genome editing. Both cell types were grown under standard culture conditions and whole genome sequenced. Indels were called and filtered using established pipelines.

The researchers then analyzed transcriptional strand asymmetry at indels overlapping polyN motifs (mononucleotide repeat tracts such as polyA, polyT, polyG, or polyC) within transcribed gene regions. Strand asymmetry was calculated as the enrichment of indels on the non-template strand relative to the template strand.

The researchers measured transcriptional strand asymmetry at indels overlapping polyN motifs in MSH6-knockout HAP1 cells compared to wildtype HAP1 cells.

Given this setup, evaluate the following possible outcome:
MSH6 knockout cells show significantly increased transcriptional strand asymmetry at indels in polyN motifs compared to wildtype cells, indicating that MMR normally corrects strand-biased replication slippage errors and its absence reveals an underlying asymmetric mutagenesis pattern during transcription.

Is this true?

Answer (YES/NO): YES